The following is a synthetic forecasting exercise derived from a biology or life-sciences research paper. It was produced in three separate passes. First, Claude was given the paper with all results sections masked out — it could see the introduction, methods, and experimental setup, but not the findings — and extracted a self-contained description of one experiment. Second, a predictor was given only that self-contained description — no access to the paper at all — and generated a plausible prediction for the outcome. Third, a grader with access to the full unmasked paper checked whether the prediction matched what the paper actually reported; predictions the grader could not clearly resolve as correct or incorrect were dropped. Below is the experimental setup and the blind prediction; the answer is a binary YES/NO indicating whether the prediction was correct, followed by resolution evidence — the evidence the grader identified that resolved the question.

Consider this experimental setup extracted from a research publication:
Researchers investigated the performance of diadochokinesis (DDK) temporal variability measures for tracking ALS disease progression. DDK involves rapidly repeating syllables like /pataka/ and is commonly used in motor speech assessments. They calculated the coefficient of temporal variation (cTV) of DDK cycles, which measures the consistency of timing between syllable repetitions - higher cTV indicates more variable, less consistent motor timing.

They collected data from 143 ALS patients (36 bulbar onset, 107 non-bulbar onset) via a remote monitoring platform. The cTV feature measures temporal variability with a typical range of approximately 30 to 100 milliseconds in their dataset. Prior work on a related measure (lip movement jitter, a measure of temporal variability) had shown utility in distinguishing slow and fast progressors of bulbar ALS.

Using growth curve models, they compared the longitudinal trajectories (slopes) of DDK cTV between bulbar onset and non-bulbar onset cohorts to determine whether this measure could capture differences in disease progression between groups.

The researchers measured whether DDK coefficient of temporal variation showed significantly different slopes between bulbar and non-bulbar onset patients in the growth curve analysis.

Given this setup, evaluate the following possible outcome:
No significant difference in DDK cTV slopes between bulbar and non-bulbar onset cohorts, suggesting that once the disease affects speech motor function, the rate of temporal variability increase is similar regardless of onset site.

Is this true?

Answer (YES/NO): YES